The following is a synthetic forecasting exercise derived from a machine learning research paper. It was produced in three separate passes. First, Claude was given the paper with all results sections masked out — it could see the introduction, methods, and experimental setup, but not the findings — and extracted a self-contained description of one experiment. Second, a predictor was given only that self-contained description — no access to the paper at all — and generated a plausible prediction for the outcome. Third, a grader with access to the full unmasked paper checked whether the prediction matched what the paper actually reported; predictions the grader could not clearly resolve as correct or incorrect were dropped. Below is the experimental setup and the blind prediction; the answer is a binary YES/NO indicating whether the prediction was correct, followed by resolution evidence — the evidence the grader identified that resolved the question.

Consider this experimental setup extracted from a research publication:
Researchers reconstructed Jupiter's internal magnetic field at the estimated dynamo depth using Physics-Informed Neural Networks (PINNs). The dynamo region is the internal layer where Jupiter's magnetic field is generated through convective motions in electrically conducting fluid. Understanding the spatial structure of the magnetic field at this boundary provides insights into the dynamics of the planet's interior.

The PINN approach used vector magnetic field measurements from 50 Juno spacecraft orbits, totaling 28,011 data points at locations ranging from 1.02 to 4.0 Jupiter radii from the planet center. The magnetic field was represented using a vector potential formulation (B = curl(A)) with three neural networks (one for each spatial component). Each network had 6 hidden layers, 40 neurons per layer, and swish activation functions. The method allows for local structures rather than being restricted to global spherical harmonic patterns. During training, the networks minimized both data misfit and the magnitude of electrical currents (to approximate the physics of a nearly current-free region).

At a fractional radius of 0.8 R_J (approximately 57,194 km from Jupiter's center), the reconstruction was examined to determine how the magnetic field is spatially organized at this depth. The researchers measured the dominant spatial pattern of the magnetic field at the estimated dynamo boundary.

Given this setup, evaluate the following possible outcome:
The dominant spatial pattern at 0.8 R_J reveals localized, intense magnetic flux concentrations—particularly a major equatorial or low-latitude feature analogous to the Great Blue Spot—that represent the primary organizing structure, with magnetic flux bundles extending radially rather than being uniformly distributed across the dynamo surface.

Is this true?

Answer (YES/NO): NO